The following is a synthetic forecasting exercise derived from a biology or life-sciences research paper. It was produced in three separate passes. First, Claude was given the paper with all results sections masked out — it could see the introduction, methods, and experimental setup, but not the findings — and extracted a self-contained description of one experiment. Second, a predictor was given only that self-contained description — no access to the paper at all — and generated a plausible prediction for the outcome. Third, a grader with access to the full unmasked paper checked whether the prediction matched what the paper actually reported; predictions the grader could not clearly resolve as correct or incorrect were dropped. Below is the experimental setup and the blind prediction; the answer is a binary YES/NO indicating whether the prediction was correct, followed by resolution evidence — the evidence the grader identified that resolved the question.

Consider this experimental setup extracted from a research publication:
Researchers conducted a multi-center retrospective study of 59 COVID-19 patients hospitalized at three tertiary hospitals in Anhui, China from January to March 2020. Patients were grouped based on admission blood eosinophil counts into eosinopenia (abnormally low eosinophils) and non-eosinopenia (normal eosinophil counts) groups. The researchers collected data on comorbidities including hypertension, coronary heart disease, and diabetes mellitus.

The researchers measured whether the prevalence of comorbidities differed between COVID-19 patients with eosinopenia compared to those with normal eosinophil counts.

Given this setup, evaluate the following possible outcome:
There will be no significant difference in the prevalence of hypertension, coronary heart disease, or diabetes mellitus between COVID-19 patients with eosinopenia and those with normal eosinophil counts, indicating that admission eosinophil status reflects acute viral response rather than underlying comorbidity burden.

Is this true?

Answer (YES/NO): YES